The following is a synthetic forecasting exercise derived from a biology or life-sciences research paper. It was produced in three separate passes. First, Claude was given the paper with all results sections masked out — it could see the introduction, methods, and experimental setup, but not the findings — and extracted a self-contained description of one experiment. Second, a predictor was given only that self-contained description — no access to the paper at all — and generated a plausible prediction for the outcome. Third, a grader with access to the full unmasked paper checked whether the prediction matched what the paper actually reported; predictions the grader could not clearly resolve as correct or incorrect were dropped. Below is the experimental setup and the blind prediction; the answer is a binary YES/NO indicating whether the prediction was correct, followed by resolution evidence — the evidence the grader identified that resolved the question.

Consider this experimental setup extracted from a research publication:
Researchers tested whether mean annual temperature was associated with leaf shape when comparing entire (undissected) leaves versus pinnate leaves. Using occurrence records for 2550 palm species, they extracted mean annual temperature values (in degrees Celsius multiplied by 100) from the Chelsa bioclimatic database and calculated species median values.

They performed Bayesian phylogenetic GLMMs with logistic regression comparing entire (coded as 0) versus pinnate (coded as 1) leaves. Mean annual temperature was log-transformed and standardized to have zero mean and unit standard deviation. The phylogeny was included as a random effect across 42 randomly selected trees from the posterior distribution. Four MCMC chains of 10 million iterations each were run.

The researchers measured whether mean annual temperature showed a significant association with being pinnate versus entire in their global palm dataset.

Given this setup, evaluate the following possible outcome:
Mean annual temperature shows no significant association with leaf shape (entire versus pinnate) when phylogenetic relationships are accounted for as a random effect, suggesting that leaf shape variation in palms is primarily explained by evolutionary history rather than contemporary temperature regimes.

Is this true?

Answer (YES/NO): NO